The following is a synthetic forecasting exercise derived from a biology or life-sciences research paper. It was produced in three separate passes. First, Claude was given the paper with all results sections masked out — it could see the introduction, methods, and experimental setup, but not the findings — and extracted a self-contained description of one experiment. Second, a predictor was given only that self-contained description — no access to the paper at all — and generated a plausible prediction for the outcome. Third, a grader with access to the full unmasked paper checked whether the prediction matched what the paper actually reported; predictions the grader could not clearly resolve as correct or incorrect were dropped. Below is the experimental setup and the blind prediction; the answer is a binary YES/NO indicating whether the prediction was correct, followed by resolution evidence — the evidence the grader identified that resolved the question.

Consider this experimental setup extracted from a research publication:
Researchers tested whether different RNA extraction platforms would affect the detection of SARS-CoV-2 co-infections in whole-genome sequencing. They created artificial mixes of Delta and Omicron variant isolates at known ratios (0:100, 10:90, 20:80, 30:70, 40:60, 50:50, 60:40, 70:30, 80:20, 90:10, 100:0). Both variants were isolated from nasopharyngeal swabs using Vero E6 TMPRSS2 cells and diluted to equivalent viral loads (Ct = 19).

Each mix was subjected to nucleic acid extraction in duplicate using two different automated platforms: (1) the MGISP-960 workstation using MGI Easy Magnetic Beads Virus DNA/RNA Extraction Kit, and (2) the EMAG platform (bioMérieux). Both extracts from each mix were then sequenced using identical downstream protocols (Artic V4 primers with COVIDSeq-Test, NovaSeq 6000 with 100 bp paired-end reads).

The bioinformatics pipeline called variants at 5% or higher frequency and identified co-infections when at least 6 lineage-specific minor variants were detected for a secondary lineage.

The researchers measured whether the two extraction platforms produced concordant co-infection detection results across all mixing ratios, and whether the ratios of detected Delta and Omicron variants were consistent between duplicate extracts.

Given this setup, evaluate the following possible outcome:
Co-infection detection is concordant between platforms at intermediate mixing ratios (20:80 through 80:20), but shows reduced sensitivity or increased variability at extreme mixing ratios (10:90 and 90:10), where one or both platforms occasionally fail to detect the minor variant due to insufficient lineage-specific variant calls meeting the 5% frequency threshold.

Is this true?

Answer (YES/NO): NO